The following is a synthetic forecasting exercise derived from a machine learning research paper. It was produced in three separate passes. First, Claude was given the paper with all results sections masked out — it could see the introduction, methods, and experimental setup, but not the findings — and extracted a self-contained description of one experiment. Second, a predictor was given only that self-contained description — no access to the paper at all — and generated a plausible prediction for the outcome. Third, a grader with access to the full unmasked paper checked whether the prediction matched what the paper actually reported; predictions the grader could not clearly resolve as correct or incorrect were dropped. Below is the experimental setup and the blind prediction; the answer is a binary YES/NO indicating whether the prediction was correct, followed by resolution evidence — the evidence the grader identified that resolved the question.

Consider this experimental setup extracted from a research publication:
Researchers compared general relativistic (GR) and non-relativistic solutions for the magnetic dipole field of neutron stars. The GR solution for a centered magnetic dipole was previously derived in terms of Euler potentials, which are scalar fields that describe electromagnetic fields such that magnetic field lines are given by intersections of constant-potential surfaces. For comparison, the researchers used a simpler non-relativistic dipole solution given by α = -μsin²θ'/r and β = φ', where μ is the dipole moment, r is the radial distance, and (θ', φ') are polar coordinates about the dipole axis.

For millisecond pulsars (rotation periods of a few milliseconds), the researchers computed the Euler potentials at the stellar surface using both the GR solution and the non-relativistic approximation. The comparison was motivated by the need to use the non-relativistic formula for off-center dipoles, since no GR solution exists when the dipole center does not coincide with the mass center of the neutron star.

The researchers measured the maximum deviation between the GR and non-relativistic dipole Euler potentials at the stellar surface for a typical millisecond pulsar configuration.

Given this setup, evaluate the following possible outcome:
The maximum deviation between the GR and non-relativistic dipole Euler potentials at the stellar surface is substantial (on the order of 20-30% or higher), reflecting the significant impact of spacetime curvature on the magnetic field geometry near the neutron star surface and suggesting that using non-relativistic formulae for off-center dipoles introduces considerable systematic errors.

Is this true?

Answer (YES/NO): NO